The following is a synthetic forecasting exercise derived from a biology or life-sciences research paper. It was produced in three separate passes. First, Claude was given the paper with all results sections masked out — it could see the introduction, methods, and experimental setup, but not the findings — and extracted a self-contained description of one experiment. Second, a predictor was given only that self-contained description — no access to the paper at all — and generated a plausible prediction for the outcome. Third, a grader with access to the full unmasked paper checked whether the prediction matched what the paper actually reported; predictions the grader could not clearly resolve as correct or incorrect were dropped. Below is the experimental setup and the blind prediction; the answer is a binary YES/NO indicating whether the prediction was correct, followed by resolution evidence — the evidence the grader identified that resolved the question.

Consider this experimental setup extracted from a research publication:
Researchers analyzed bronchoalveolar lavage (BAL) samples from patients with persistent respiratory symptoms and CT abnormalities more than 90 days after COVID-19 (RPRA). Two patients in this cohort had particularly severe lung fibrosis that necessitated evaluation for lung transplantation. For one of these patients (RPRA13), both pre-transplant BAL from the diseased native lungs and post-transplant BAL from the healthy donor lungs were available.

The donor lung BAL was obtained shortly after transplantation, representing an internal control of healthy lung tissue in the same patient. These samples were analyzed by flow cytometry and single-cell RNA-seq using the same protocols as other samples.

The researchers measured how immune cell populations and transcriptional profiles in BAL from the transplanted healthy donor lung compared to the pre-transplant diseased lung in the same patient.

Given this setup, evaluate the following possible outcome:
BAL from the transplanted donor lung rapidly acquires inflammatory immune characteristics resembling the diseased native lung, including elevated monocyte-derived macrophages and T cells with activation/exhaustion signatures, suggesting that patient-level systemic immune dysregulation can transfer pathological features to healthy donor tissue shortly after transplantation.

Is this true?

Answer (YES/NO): NO